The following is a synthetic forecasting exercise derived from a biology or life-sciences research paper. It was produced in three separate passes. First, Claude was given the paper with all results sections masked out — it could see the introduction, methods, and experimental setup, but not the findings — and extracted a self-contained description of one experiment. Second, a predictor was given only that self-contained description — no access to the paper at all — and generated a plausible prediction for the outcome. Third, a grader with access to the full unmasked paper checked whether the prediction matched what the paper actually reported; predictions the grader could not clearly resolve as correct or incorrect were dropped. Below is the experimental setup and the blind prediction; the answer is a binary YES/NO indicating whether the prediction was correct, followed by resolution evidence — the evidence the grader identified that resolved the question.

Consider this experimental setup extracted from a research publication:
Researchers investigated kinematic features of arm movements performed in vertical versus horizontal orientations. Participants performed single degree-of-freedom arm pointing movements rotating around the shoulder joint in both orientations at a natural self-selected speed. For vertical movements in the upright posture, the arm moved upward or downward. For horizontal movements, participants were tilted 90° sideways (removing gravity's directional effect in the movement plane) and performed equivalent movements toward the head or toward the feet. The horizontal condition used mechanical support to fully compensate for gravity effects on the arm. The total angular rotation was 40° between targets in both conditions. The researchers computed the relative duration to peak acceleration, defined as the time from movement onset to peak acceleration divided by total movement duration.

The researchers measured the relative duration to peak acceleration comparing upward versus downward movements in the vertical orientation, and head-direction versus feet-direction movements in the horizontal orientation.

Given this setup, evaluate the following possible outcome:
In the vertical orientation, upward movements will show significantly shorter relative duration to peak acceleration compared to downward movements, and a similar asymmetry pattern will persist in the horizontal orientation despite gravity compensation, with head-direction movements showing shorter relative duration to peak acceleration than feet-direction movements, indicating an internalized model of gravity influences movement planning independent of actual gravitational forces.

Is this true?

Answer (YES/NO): NO